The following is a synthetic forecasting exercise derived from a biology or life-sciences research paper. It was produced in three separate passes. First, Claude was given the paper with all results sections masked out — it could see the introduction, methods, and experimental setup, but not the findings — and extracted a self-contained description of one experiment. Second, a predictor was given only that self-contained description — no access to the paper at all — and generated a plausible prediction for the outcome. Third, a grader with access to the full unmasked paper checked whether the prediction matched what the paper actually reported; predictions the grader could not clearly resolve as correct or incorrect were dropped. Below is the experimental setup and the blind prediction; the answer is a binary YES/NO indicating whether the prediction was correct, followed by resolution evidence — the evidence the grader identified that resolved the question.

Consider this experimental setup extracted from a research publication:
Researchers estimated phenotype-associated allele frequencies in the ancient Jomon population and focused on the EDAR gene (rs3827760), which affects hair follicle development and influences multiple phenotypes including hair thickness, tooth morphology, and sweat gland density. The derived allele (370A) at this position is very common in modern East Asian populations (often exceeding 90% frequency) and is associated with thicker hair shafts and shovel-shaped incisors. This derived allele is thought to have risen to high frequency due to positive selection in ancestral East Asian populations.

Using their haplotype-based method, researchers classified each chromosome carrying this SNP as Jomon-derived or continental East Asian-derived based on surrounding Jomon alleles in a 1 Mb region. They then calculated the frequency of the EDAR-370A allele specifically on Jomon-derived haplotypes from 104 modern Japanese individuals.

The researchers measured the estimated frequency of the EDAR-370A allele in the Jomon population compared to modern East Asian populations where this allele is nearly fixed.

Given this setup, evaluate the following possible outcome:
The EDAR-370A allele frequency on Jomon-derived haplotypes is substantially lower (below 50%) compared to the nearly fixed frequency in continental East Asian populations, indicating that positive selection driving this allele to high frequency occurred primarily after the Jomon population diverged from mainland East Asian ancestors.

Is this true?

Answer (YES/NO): NO